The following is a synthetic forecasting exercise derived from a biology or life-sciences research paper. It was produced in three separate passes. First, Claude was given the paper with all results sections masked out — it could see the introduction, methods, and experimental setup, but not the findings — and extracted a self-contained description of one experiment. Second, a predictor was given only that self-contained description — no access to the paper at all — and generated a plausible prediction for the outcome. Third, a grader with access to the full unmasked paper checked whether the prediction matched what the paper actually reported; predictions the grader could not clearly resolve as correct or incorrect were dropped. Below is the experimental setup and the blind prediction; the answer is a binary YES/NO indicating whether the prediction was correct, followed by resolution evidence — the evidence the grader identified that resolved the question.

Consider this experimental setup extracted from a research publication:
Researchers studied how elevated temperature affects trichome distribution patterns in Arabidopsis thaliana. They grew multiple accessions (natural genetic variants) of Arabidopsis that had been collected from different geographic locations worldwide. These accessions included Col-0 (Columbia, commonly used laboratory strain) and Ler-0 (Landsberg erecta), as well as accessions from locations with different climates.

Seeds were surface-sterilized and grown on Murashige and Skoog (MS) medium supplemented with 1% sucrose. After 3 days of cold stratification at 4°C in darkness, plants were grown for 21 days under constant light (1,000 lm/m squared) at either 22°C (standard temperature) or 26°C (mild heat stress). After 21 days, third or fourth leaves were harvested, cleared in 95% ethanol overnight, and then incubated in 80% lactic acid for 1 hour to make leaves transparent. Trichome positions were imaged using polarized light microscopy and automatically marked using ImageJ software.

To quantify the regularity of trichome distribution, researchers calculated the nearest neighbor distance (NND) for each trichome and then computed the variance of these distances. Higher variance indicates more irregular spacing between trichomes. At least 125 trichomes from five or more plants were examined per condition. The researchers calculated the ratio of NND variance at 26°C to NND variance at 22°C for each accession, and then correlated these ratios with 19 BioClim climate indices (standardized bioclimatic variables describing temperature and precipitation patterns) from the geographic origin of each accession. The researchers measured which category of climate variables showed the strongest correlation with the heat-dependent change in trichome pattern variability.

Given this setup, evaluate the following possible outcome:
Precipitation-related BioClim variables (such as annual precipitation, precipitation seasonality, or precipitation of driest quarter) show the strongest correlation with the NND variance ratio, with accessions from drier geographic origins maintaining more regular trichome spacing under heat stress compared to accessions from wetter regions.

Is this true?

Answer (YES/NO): NO